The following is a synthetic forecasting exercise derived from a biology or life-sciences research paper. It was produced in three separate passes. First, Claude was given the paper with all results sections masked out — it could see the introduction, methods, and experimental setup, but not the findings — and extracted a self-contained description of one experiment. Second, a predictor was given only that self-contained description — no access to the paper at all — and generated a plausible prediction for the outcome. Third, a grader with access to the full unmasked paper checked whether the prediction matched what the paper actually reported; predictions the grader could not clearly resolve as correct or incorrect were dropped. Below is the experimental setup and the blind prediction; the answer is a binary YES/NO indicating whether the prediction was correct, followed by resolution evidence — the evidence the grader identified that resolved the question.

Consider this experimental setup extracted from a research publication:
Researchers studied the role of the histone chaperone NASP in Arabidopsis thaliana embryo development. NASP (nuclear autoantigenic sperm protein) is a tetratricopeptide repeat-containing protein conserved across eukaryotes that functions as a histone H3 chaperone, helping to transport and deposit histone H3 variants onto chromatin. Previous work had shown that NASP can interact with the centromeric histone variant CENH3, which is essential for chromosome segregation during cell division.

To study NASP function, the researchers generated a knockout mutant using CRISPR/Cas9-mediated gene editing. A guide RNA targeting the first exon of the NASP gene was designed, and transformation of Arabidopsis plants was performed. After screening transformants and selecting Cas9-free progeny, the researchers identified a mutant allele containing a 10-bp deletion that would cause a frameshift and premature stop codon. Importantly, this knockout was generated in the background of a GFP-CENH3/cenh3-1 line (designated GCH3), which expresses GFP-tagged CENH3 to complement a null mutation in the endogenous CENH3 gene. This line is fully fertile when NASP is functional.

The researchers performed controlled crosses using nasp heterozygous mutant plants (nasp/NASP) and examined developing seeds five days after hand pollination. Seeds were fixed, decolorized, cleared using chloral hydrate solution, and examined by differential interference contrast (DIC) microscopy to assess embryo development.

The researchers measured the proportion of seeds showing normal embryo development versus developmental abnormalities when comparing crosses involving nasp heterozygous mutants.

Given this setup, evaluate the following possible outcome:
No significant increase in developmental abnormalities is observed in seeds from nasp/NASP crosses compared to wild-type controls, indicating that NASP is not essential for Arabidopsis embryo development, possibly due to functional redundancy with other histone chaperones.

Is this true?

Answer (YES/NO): NO